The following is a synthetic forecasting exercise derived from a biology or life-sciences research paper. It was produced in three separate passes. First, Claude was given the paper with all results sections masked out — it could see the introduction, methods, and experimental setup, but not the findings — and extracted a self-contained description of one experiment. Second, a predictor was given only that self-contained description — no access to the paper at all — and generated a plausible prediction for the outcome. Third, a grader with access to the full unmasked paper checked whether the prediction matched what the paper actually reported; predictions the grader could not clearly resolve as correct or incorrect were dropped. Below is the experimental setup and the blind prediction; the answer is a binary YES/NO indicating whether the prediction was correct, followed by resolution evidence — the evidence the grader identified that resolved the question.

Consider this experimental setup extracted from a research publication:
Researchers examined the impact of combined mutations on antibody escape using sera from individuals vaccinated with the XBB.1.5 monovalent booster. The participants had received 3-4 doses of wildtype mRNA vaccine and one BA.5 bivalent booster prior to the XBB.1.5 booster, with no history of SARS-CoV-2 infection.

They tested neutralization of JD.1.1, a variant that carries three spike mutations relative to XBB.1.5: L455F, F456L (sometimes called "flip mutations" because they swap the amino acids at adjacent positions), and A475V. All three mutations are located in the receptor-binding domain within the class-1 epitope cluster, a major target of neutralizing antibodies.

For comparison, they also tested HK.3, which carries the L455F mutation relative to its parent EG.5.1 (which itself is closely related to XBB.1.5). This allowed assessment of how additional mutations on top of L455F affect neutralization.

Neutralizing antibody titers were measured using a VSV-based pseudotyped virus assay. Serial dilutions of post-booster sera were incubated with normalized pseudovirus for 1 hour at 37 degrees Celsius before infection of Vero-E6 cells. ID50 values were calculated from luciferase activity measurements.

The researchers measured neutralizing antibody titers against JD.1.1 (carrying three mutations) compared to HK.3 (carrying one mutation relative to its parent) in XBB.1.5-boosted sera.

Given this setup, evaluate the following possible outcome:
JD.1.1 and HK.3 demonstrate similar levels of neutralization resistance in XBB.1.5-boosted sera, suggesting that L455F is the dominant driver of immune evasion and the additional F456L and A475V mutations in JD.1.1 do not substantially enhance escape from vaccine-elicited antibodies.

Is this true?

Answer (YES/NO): YES